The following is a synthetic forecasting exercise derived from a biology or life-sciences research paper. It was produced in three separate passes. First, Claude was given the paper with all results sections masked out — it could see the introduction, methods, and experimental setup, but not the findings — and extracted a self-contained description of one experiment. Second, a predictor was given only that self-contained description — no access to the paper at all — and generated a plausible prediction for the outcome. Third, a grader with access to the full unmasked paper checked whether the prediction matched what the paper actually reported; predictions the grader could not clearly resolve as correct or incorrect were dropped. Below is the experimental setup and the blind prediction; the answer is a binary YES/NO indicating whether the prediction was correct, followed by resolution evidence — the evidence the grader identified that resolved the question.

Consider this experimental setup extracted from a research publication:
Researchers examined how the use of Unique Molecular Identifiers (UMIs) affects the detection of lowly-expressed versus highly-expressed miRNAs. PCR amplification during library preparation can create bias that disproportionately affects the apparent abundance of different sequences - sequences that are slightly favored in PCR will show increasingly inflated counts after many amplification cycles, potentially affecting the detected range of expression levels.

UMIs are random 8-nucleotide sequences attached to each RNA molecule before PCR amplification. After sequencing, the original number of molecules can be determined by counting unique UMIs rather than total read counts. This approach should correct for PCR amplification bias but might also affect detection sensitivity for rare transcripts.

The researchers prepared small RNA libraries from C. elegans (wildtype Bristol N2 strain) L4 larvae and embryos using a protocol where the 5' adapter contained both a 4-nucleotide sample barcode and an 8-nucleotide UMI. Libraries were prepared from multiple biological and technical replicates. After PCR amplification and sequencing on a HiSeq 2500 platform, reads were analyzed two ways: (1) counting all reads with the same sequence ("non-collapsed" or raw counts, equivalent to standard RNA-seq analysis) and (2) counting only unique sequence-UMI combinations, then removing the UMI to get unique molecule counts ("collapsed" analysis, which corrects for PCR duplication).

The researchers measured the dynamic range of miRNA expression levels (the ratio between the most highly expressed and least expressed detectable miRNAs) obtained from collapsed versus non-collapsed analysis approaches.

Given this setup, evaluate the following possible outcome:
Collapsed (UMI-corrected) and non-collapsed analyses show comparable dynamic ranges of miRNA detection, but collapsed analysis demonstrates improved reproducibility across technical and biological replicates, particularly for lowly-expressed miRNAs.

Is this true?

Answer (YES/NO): NO